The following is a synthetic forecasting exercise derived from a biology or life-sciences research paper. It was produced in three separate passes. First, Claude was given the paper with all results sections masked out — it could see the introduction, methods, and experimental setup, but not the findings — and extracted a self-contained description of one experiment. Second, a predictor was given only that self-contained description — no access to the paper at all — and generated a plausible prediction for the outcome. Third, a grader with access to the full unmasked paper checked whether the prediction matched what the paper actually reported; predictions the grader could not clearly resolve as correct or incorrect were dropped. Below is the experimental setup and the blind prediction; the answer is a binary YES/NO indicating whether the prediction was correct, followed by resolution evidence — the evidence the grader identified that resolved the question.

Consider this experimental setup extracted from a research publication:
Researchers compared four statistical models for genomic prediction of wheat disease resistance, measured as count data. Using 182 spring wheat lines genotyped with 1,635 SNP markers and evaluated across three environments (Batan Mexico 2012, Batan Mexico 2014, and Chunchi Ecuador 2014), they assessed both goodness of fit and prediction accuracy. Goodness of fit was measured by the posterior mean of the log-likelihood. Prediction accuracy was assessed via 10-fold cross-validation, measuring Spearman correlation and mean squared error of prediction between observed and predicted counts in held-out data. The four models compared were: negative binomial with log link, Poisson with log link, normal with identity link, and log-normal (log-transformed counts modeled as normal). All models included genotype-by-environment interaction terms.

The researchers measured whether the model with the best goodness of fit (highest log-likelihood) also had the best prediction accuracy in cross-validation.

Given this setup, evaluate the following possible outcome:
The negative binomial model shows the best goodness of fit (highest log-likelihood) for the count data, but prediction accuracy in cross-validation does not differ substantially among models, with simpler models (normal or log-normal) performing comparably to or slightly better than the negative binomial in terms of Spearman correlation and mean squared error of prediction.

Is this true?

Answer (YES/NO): NO